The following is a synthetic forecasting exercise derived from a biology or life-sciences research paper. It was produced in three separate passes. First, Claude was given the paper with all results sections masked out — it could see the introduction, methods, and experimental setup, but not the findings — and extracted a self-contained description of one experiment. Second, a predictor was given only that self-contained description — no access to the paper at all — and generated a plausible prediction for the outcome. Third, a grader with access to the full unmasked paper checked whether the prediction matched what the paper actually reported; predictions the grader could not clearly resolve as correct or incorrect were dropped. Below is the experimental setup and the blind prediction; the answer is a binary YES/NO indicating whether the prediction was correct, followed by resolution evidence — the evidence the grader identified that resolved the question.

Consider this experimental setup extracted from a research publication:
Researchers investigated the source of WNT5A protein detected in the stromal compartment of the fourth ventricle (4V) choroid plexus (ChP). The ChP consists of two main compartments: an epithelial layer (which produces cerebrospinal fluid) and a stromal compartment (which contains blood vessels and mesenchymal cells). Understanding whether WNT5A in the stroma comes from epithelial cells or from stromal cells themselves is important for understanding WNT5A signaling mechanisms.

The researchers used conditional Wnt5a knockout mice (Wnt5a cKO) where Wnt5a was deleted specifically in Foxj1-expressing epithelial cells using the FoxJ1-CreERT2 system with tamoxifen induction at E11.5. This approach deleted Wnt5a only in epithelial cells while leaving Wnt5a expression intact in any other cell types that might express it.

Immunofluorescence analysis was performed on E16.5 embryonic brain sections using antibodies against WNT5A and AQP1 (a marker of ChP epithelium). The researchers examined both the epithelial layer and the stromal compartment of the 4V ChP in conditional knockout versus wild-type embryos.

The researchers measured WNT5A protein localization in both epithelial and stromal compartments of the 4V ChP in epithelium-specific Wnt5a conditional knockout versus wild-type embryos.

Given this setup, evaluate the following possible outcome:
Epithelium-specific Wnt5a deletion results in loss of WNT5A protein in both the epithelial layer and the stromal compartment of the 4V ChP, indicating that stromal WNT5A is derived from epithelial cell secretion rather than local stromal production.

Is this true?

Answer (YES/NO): YES